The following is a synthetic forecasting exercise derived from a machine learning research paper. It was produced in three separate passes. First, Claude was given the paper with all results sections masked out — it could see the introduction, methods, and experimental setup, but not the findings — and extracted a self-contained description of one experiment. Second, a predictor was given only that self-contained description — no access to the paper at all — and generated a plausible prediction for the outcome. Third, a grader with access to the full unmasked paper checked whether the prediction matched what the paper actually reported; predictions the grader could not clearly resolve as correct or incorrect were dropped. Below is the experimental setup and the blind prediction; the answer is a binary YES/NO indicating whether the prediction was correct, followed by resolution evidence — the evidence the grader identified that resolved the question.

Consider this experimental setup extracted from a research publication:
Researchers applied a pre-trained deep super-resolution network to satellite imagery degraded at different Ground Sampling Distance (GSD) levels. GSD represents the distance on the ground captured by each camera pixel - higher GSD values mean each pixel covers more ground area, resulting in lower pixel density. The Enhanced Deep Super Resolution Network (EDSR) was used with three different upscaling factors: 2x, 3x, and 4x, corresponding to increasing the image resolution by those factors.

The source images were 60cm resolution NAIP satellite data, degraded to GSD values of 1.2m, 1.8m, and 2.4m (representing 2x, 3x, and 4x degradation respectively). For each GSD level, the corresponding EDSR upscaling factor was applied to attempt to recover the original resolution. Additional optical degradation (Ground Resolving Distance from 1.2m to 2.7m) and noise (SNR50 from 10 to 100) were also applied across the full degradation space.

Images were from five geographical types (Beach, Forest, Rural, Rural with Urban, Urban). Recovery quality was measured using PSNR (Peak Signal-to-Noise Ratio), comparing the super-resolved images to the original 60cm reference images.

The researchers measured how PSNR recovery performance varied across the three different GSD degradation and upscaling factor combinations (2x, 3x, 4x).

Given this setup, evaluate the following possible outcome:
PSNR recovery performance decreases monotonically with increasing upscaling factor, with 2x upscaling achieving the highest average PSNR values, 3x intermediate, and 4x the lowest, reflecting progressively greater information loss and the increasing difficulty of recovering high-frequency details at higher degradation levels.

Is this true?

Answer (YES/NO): NO